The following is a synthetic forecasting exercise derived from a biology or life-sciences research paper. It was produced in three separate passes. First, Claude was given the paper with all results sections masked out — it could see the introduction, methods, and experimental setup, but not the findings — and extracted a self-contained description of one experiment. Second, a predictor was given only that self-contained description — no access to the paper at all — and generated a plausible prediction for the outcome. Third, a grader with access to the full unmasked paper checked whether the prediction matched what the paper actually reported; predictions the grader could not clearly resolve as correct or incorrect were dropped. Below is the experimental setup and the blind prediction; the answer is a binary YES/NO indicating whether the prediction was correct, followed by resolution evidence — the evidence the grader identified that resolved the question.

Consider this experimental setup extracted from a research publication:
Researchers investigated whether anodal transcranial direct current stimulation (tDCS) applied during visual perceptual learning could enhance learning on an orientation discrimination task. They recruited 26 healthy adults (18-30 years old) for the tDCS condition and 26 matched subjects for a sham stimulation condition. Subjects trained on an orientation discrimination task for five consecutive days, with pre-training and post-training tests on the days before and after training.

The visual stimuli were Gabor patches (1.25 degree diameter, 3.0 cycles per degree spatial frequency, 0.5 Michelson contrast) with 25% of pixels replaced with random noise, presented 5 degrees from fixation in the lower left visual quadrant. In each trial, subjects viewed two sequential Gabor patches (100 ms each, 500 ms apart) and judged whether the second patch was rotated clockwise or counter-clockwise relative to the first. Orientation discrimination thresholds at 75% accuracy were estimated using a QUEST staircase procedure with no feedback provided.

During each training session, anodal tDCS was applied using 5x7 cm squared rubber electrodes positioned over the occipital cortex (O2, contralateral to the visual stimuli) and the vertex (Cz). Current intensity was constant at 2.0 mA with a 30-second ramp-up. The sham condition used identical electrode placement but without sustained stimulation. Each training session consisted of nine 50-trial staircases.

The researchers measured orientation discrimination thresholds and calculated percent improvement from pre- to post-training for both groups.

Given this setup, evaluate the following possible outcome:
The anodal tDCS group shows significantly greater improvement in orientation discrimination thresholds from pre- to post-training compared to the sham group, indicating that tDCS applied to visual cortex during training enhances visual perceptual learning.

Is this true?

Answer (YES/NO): NO